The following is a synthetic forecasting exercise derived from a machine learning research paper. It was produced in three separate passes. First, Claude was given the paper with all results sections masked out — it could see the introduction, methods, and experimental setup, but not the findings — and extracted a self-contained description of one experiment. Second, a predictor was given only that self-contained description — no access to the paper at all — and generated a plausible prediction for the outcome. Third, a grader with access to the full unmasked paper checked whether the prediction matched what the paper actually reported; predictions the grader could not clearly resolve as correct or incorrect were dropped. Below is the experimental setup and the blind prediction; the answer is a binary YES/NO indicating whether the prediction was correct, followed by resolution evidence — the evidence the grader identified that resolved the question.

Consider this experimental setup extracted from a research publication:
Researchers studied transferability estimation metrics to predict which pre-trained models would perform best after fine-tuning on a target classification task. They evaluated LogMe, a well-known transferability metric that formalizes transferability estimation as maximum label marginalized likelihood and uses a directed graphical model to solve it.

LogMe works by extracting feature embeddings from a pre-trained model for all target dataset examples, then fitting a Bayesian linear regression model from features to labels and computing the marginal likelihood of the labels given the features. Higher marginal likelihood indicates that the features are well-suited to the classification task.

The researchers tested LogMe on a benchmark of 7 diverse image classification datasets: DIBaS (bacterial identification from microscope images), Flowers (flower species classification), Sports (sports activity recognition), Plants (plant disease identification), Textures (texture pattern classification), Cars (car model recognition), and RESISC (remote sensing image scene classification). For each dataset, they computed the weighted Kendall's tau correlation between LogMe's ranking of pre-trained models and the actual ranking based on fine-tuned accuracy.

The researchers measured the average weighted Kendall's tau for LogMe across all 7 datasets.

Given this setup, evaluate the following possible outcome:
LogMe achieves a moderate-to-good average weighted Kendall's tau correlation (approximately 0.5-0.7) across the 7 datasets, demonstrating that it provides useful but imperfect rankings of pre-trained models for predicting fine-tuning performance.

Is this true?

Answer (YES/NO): NO